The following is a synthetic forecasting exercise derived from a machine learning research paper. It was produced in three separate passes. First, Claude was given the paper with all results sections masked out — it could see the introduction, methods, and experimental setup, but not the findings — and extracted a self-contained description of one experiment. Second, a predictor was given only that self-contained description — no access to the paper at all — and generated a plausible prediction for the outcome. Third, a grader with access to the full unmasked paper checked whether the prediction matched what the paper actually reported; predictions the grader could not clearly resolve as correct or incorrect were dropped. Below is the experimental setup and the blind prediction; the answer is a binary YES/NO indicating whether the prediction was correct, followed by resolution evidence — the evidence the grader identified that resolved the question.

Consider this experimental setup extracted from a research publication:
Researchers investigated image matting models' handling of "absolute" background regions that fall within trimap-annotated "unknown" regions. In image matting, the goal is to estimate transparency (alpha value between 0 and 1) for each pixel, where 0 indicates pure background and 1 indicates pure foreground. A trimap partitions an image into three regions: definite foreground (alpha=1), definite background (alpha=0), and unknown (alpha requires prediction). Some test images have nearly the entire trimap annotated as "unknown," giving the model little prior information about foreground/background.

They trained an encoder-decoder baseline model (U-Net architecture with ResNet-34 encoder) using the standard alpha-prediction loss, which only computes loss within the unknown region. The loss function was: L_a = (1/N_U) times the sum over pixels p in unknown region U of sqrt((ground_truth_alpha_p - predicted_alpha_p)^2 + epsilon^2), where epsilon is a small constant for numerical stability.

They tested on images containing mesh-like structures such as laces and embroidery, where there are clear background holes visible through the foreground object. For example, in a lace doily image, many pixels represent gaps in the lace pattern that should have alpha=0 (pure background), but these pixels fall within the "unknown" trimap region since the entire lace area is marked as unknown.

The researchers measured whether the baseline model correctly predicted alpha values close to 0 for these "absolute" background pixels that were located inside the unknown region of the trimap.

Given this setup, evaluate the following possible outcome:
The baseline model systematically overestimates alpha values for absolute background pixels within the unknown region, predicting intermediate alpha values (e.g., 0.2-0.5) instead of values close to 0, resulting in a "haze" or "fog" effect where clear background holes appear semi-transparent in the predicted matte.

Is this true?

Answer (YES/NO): NO